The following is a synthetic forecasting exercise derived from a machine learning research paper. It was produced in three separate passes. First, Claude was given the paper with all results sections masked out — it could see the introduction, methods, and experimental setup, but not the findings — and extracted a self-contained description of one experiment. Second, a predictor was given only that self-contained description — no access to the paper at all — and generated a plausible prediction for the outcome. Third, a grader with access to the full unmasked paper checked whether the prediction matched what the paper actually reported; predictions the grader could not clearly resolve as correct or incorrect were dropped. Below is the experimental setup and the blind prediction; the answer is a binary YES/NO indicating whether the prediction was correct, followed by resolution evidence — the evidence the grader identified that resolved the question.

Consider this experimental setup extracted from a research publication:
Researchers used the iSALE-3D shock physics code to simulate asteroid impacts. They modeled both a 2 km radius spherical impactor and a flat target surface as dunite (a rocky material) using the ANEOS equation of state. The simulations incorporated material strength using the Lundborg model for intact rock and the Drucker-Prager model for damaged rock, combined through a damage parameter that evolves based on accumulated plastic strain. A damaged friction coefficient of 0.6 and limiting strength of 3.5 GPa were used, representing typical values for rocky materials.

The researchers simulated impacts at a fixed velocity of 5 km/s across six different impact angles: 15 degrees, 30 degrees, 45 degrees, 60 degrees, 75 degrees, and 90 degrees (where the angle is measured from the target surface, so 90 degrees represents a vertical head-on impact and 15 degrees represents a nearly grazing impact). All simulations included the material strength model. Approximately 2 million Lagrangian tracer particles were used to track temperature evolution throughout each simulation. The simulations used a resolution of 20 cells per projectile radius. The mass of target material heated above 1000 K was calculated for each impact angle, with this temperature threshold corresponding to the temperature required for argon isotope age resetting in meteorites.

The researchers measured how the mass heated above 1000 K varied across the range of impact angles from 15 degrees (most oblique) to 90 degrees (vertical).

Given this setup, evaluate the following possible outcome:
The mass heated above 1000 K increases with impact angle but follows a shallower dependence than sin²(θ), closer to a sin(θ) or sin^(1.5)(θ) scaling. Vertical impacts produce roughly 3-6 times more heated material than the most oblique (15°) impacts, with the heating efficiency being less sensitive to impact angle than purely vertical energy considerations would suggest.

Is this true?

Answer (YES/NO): YES